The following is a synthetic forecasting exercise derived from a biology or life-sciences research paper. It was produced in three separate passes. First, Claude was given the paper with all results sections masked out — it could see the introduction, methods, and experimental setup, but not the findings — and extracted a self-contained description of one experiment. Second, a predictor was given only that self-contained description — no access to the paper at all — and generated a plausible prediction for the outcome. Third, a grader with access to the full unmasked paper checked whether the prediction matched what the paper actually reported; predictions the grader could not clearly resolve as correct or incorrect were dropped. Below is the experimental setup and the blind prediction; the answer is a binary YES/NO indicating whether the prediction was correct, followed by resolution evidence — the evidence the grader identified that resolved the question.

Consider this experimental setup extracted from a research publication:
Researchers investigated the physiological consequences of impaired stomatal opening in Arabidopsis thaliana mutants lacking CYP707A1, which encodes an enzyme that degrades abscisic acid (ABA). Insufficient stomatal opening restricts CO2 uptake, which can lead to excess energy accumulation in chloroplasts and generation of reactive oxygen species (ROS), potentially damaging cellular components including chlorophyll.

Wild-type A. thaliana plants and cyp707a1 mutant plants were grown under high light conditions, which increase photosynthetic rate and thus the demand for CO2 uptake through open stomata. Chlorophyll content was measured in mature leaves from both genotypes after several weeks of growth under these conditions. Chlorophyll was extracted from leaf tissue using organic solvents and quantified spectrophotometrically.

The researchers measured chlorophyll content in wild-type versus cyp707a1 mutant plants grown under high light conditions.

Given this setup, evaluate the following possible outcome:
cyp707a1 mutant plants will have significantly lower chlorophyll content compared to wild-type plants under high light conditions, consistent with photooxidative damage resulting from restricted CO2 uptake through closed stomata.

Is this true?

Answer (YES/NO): YES